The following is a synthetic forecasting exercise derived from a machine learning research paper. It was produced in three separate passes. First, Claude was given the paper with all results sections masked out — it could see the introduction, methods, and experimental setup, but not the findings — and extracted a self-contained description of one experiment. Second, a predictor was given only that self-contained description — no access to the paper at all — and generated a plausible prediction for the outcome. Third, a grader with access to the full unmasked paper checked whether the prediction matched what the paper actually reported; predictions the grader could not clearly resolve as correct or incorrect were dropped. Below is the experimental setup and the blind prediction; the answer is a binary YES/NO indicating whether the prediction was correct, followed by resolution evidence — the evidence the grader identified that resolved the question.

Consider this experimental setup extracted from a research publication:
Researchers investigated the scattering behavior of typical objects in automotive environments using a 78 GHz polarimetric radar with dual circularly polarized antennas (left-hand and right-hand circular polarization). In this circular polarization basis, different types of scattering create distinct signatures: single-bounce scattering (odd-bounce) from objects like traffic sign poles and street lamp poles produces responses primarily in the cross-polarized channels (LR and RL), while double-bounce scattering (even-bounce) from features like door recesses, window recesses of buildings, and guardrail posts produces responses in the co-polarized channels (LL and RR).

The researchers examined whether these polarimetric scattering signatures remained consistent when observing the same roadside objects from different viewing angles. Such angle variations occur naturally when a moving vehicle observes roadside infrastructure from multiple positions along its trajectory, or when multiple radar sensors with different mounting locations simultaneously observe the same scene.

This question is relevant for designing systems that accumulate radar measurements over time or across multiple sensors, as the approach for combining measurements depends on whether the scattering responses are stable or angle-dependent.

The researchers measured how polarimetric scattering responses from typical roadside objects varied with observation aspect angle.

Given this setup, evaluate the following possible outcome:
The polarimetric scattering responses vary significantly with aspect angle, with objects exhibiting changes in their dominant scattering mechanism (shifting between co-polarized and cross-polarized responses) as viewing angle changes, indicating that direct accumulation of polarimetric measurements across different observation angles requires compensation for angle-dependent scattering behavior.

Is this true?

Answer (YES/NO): NO